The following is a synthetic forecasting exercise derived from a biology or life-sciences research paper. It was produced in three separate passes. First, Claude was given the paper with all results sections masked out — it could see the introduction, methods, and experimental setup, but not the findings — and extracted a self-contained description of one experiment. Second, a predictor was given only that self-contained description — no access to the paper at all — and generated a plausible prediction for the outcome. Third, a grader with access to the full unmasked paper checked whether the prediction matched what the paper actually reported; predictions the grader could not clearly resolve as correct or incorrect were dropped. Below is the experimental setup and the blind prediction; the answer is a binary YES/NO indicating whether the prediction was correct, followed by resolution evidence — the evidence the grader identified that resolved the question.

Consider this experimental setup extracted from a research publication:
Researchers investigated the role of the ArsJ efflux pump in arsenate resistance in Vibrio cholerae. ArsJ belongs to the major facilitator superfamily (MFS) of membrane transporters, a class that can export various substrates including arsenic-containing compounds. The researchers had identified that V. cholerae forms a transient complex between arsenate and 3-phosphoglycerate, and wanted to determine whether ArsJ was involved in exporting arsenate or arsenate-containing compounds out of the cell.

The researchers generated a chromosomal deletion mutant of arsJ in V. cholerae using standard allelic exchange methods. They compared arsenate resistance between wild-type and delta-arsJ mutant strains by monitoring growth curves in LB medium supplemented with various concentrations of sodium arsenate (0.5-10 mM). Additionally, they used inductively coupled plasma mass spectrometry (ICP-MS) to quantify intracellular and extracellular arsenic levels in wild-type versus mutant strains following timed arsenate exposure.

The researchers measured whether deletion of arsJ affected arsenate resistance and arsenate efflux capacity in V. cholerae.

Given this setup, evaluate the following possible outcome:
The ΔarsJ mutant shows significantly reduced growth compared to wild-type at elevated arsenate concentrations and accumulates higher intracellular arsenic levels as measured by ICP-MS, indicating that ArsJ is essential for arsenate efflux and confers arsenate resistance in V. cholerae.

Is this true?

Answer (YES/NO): YES